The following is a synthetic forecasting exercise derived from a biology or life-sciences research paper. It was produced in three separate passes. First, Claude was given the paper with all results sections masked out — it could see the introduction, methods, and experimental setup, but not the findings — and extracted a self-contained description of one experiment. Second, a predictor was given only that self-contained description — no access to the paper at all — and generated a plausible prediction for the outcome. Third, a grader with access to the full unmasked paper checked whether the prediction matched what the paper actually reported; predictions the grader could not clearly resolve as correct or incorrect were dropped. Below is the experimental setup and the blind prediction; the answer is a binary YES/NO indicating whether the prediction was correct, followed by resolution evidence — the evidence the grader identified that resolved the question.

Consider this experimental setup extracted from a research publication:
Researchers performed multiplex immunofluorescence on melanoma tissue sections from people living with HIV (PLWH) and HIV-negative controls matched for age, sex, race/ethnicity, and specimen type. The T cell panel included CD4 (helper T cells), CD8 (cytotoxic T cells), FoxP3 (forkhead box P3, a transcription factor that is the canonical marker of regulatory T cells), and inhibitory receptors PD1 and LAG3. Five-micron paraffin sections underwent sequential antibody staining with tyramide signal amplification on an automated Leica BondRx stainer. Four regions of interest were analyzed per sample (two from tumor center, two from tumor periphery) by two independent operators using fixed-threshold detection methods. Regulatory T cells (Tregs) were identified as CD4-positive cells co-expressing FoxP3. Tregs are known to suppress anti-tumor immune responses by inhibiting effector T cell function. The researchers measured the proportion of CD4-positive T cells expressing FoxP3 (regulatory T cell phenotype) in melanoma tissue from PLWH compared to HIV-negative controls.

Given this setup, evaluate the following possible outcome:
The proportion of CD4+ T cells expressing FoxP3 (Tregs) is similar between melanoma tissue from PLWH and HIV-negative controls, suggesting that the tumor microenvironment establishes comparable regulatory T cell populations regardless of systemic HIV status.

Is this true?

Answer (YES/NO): YES